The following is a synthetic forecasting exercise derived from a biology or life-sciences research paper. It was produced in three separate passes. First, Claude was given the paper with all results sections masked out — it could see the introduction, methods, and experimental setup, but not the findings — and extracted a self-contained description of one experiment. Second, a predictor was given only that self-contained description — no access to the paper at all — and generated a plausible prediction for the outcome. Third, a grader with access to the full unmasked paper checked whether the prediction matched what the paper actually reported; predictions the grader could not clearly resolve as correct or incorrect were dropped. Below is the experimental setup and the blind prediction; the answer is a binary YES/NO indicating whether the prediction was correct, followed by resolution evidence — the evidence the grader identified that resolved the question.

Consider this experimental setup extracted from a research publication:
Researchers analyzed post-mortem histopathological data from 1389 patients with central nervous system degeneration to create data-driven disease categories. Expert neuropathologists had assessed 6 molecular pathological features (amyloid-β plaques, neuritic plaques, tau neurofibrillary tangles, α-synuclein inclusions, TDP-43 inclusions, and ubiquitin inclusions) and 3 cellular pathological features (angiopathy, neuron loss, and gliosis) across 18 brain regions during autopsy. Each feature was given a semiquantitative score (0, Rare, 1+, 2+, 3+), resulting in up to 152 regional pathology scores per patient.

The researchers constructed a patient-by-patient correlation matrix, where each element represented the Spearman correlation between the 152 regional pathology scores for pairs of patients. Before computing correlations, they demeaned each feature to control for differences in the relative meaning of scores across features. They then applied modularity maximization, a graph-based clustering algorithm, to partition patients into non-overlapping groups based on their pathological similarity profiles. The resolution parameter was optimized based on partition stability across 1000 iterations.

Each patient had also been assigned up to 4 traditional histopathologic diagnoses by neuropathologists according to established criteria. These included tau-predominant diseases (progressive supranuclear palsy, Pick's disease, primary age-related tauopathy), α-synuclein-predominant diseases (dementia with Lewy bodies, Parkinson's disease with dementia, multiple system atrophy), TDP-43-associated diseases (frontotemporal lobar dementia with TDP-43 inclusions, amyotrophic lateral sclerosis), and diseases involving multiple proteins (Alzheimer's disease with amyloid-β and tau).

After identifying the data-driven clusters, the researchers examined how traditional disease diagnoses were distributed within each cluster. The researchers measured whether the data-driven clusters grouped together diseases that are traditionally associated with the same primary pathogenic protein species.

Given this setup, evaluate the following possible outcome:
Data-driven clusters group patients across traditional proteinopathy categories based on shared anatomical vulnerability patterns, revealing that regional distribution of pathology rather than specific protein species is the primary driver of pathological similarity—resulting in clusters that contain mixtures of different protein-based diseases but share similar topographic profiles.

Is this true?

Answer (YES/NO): NO